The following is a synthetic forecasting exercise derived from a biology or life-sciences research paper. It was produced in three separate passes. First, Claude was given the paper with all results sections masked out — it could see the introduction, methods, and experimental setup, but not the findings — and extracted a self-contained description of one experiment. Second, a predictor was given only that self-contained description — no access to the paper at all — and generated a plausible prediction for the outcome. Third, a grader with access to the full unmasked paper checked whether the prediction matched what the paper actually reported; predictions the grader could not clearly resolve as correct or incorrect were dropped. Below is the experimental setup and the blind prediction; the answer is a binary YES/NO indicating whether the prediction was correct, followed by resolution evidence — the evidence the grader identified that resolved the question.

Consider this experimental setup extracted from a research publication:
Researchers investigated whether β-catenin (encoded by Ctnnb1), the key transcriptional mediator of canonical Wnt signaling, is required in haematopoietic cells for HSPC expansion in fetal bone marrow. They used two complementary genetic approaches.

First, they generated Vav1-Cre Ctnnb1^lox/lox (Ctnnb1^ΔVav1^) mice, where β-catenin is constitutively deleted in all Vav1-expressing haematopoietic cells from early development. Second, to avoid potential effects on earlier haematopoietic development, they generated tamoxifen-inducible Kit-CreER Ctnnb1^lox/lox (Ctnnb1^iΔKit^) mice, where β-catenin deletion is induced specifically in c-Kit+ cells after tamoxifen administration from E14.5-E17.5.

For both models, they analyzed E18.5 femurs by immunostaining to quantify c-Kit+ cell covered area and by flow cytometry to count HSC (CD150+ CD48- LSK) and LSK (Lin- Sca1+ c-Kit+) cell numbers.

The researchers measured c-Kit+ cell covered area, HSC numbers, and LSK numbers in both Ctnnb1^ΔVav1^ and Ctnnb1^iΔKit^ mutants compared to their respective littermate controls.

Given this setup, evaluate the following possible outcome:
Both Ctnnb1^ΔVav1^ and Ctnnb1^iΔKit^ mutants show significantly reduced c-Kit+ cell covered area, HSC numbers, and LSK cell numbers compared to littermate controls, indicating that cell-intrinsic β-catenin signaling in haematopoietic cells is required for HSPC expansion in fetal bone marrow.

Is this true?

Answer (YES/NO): YES